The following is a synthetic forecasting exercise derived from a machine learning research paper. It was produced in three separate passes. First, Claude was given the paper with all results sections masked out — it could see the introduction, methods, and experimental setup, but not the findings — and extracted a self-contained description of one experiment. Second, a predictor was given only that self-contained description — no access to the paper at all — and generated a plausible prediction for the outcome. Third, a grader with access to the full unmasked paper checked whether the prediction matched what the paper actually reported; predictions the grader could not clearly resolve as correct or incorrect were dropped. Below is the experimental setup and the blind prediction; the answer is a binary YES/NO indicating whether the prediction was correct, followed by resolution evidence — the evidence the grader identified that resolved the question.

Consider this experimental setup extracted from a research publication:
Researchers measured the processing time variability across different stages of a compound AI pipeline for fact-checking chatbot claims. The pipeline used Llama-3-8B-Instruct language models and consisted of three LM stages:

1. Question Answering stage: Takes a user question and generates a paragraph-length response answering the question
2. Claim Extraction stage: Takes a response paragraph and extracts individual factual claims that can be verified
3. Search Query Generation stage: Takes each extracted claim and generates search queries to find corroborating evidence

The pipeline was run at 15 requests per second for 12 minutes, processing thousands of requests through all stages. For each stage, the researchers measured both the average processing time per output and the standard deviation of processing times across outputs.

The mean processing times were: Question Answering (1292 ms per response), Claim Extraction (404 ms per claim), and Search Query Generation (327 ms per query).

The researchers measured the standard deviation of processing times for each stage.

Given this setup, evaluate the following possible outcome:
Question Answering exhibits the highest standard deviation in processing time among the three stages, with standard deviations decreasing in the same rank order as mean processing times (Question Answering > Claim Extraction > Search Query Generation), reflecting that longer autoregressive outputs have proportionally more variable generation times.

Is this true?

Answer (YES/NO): NO